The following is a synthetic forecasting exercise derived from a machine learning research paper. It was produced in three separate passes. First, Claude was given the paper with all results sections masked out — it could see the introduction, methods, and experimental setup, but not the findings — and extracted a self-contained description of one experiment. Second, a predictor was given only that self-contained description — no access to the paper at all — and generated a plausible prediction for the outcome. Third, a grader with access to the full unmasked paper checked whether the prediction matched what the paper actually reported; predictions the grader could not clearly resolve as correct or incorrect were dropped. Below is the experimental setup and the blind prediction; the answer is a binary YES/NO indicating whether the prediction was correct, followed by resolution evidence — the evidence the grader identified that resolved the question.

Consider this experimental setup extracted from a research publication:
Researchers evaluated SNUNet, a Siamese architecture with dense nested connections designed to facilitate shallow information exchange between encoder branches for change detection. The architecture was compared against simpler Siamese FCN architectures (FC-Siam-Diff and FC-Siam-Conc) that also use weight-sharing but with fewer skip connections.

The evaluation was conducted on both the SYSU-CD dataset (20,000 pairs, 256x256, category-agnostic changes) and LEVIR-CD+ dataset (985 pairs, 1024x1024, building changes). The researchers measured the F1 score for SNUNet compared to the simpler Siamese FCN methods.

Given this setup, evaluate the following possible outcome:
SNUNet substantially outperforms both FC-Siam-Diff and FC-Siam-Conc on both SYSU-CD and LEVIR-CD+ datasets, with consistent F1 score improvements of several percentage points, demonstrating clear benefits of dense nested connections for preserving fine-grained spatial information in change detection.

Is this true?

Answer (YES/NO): NO